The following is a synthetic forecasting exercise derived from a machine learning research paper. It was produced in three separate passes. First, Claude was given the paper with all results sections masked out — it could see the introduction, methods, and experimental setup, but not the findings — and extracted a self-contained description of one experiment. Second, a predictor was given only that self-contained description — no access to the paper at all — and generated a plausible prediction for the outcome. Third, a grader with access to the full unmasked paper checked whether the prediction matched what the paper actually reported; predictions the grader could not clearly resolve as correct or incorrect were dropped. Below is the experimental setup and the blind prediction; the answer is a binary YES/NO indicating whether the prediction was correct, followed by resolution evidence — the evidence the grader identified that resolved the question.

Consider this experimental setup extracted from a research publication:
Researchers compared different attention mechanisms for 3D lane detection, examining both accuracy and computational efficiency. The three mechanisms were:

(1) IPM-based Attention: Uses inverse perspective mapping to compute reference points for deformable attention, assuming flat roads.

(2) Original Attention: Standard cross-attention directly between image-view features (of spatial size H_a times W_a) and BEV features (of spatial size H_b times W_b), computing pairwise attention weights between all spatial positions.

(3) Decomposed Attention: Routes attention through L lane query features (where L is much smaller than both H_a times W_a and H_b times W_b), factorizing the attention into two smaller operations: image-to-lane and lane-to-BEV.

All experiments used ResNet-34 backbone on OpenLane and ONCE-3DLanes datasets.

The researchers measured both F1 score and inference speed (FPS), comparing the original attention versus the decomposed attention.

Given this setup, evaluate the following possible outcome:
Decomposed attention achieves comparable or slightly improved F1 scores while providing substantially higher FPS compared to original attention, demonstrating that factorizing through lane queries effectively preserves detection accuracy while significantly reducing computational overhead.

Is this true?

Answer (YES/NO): NO